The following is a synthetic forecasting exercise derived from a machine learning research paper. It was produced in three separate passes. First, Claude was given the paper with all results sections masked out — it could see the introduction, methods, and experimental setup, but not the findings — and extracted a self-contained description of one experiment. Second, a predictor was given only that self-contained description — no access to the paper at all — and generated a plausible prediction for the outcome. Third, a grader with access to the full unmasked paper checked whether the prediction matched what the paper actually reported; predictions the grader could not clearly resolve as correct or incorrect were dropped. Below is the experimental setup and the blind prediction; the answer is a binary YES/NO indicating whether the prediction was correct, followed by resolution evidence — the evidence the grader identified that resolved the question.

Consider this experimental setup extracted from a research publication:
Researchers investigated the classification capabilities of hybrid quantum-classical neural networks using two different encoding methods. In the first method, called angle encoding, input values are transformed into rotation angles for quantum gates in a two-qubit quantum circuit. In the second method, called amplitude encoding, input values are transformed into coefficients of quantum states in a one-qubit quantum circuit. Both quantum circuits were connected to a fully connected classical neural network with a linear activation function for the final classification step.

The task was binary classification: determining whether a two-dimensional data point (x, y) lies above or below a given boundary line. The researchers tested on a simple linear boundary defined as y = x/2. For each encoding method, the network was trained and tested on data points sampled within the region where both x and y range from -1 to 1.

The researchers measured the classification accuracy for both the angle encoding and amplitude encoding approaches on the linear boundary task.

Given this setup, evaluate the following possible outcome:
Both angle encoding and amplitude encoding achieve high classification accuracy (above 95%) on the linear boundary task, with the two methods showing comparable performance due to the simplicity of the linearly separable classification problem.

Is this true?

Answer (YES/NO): NO